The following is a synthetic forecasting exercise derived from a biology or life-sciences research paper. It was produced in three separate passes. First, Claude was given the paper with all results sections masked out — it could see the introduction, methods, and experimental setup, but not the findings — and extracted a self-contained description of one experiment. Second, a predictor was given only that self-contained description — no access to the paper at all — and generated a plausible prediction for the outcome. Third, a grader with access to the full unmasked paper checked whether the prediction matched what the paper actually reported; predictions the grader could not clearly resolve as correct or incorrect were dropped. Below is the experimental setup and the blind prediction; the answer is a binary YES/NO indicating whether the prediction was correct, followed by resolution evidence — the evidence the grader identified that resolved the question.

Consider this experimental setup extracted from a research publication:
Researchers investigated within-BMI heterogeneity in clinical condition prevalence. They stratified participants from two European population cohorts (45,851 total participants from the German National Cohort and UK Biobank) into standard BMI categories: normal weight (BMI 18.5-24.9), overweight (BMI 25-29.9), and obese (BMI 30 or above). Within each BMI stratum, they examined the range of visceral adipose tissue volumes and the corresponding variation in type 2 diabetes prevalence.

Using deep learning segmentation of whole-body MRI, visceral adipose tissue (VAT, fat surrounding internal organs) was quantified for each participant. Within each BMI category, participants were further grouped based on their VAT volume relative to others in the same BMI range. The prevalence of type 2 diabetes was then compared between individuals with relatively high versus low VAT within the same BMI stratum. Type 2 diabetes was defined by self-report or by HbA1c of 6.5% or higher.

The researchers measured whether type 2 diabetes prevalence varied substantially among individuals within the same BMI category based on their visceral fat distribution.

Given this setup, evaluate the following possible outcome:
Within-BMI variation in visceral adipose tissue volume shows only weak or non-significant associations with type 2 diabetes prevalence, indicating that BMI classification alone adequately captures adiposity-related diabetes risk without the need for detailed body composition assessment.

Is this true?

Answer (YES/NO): NO